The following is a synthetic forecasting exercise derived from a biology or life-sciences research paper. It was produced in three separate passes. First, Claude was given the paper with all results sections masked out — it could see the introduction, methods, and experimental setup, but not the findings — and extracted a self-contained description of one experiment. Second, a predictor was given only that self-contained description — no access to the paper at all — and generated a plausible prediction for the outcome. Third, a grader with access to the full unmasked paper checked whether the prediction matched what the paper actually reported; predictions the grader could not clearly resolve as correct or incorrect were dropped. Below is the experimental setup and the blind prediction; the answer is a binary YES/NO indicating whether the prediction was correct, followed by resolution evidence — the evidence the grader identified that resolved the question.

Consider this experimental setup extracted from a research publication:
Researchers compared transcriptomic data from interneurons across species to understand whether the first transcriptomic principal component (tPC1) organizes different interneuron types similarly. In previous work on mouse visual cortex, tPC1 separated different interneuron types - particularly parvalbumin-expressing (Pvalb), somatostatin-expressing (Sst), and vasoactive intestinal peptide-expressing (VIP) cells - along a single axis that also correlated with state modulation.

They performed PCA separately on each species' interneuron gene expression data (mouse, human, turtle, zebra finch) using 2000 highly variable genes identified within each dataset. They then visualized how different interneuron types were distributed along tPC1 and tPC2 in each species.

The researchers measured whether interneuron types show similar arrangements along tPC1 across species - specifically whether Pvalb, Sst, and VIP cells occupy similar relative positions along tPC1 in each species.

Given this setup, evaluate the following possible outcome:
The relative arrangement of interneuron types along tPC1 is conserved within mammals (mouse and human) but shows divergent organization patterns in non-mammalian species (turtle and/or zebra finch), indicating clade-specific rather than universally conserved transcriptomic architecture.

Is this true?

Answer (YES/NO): YES